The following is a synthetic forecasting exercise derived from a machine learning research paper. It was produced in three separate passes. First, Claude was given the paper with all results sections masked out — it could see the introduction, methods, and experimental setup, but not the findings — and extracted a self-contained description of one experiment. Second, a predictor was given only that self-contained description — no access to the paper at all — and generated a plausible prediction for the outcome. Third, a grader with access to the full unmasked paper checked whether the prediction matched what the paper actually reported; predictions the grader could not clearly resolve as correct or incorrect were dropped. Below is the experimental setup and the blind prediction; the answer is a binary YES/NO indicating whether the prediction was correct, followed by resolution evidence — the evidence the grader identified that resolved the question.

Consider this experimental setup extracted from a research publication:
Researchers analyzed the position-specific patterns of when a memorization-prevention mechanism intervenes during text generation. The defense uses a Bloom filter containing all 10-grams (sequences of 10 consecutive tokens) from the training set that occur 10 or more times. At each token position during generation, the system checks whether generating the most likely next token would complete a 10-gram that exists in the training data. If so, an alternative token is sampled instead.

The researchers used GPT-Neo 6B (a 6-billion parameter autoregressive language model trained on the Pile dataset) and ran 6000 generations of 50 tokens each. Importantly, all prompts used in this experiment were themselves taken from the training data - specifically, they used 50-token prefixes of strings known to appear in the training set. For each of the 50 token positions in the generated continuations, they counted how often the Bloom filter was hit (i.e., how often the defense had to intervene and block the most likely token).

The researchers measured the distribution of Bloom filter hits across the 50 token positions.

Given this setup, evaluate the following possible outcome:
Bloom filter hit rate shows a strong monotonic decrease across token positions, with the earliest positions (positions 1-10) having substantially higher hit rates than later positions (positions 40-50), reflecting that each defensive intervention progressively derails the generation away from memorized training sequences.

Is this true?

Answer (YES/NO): NO